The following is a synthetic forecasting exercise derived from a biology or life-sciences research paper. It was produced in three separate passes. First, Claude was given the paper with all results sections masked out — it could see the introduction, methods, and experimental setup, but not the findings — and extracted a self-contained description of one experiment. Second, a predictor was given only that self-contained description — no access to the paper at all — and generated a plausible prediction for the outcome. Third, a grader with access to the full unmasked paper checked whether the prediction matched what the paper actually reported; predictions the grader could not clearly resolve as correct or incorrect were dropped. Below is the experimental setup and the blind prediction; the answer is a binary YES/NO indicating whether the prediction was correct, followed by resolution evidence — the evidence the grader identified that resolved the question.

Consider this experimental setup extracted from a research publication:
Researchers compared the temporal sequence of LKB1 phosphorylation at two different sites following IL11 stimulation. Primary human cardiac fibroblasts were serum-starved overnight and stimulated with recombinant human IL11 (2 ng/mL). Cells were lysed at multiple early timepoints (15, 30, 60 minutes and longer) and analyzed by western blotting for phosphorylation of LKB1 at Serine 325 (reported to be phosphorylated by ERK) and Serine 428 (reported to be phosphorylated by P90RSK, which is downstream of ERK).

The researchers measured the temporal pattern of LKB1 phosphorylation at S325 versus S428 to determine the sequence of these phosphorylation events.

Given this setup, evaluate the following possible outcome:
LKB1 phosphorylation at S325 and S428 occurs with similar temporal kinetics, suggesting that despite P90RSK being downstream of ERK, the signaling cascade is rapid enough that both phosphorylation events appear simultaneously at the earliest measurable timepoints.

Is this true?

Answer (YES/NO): NO